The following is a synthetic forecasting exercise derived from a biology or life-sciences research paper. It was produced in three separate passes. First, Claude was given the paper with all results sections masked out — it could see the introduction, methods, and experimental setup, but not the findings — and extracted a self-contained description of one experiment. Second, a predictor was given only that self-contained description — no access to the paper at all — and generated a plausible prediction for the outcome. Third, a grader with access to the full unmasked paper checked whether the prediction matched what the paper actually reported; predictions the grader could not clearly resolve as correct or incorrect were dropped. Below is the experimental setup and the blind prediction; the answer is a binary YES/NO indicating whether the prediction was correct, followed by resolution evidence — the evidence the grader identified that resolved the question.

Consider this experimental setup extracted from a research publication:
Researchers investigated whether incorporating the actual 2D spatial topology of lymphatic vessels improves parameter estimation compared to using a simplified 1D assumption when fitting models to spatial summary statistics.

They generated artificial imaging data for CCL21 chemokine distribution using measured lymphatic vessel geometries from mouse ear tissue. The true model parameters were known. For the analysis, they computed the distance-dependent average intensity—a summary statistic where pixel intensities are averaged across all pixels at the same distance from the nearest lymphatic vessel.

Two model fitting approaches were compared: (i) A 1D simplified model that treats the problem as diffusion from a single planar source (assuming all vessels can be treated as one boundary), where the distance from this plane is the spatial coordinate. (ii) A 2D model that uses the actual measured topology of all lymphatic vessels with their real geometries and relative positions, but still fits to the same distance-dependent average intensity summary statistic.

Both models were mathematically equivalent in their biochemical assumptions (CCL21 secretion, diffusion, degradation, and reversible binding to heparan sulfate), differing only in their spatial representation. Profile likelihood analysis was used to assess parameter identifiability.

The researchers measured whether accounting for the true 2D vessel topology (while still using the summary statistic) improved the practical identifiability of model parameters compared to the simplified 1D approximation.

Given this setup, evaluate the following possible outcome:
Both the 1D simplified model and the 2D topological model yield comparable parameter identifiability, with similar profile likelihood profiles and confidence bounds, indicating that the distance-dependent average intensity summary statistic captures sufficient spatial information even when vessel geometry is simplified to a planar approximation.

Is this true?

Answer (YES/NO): YES